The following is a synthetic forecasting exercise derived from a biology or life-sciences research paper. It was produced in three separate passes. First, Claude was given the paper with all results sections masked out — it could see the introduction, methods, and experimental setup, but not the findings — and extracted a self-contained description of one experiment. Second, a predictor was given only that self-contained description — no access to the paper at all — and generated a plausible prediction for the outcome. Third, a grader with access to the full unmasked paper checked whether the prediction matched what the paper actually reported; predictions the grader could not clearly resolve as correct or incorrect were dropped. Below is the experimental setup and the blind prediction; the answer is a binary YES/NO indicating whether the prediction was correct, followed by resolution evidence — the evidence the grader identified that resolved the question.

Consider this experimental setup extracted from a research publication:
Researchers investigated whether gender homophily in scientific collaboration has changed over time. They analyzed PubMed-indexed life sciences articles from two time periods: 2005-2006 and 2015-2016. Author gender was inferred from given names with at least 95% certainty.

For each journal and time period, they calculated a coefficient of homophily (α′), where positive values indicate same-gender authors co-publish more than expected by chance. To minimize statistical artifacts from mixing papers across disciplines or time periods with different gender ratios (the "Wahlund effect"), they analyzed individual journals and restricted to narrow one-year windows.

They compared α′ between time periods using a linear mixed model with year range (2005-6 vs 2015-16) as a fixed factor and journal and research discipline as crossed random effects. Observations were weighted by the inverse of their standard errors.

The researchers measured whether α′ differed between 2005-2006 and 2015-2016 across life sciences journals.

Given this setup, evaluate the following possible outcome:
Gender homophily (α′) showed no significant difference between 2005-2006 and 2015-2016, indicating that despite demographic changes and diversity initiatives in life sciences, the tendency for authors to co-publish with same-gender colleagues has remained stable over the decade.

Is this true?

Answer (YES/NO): NO